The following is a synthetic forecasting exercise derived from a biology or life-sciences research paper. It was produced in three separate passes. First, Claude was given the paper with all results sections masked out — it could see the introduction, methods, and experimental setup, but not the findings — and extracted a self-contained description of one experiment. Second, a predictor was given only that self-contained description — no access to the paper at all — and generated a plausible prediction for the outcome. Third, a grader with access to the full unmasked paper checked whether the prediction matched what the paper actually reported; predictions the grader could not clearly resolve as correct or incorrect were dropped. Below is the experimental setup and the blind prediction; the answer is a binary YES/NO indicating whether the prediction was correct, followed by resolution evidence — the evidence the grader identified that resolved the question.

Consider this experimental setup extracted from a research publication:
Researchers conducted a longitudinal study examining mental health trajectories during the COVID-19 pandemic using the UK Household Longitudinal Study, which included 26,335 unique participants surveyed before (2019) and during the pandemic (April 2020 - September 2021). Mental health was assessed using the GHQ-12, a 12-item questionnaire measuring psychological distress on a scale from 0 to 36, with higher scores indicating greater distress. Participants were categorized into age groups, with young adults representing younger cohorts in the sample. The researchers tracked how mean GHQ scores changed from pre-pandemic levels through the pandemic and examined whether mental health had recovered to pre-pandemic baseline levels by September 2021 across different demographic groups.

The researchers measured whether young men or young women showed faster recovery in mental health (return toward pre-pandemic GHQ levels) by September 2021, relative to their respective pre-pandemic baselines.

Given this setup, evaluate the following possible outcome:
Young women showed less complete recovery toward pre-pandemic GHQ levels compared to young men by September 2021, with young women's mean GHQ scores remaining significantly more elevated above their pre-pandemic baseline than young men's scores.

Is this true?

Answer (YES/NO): NO